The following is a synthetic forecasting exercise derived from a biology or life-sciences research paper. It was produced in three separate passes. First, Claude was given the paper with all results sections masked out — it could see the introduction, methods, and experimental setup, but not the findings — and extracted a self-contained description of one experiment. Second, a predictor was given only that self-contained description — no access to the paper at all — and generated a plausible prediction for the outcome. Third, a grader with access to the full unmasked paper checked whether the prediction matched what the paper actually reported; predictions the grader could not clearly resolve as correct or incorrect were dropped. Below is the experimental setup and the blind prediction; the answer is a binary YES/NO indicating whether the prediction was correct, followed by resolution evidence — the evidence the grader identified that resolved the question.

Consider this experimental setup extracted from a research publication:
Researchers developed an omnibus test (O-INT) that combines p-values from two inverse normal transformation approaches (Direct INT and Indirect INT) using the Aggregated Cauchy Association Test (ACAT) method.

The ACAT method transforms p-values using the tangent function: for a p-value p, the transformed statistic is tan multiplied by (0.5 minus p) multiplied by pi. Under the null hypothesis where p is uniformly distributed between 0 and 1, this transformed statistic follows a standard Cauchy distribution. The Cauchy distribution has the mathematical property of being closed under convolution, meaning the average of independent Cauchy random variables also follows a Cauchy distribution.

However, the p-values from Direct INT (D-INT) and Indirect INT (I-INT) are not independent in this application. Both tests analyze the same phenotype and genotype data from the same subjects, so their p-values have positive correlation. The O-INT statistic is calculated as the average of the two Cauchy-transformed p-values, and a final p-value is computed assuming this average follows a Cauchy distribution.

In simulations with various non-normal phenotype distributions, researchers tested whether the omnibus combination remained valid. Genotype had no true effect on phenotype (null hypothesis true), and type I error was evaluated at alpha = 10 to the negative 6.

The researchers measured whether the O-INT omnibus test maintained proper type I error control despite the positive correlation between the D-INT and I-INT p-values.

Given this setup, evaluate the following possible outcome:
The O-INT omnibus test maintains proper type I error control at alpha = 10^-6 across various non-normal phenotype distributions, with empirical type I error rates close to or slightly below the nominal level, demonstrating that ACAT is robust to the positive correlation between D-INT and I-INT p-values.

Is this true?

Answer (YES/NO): YES